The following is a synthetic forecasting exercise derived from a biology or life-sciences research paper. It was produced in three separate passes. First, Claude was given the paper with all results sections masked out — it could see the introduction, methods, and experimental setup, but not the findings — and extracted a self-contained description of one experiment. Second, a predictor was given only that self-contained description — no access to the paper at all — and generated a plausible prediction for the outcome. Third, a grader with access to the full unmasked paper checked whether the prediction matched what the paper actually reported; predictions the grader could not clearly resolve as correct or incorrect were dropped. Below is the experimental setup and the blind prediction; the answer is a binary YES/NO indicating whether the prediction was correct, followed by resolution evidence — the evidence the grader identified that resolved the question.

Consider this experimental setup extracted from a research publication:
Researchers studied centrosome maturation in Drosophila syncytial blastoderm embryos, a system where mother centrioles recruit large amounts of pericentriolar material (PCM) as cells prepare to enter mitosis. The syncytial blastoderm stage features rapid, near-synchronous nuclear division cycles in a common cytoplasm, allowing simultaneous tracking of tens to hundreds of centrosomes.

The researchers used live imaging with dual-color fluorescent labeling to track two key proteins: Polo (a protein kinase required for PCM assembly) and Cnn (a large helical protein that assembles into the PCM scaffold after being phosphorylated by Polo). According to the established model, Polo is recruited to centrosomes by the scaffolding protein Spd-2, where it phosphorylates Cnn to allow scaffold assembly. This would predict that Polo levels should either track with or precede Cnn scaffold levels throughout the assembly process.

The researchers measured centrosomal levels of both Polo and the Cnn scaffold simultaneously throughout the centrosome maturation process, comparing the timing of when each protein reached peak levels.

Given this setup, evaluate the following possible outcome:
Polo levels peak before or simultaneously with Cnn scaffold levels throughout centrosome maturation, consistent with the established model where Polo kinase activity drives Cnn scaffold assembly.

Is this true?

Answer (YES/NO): NO